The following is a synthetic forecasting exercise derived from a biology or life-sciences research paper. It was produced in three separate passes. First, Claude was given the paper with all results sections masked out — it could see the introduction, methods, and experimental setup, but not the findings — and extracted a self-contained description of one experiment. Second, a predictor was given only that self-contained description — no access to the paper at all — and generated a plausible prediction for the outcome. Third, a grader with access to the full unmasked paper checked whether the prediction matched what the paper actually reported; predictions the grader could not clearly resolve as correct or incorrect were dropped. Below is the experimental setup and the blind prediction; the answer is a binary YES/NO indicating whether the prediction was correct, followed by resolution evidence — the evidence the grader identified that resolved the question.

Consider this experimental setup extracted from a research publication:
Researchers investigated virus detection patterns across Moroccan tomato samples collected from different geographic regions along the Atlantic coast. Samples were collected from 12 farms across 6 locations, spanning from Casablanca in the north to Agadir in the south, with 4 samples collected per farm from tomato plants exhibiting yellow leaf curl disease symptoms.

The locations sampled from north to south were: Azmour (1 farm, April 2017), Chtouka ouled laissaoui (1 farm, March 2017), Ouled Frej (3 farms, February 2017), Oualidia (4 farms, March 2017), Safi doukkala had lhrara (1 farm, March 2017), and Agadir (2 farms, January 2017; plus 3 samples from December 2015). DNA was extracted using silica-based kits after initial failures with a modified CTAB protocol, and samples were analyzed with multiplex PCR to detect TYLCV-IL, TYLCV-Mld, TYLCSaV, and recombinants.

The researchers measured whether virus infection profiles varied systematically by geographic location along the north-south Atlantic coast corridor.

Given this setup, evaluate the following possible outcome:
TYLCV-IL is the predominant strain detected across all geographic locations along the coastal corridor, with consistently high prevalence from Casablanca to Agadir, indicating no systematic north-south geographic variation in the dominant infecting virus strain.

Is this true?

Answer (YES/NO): NO